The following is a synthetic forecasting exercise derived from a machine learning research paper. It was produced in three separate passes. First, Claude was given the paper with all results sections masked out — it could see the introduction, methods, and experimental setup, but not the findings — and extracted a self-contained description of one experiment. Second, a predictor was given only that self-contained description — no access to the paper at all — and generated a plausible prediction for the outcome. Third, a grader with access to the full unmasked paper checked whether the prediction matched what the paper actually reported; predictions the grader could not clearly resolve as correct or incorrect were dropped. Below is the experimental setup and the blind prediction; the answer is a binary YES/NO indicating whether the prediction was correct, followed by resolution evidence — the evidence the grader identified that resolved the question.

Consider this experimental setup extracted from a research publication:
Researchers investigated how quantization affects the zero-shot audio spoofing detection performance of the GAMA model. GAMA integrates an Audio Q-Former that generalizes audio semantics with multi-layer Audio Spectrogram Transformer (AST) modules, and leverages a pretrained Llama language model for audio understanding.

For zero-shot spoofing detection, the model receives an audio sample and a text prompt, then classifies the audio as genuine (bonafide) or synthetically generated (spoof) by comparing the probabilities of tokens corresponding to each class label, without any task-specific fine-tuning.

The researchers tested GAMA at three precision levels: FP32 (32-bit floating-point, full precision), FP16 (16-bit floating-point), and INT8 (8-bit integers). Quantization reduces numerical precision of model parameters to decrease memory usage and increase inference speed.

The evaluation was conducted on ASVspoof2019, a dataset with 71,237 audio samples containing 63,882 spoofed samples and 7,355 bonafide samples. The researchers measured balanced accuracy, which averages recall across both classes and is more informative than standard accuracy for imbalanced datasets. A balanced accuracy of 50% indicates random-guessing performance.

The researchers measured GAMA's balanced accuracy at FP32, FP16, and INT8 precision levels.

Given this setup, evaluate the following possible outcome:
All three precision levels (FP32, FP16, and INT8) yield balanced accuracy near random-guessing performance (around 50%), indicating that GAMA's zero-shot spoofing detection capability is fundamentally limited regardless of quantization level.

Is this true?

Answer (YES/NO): NO